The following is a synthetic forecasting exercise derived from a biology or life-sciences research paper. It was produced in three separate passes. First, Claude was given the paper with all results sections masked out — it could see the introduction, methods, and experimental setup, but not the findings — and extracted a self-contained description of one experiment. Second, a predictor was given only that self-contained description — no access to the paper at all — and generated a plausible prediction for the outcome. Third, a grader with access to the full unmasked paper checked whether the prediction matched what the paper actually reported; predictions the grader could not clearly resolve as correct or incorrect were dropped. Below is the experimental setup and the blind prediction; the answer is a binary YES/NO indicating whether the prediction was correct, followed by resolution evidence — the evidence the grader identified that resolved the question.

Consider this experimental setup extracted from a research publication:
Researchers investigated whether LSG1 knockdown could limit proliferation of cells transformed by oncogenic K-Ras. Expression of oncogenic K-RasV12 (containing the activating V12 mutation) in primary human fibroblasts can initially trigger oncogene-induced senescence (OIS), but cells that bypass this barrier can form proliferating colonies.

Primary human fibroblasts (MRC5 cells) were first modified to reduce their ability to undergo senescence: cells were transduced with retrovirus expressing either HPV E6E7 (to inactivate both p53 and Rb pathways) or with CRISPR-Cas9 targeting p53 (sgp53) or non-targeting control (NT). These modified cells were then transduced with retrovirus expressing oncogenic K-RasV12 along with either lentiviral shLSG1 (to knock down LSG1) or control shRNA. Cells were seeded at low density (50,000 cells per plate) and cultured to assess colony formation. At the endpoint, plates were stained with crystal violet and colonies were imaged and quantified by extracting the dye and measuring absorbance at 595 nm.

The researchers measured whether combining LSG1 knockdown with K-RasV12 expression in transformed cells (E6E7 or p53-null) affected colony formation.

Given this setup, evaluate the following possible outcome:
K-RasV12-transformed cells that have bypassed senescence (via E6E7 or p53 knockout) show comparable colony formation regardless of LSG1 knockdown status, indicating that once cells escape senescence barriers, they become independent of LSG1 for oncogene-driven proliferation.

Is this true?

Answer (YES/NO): NO